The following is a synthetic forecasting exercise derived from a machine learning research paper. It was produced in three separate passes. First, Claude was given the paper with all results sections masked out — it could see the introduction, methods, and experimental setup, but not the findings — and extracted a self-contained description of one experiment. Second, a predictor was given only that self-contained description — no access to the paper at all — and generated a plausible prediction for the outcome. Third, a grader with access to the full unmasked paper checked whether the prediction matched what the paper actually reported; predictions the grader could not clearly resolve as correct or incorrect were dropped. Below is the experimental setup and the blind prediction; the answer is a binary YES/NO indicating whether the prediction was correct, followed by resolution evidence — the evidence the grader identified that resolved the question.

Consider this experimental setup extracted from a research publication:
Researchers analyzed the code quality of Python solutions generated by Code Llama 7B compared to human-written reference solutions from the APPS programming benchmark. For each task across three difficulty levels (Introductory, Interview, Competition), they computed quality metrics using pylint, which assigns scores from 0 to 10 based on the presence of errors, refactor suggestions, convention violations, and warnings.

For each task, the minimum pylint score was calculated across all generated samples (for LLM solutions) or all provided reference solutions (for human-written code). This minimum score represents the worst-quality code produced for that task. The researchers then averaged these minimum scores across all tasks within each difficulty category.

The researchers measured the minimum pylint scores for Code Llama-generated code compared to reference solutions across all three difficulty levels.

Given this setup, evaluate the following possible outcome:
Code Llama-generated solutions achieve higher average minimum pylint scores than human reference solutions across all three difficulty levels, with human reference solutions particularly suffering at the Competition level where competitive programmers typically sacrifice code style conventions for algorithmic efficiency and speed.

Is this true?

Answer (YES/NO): NO